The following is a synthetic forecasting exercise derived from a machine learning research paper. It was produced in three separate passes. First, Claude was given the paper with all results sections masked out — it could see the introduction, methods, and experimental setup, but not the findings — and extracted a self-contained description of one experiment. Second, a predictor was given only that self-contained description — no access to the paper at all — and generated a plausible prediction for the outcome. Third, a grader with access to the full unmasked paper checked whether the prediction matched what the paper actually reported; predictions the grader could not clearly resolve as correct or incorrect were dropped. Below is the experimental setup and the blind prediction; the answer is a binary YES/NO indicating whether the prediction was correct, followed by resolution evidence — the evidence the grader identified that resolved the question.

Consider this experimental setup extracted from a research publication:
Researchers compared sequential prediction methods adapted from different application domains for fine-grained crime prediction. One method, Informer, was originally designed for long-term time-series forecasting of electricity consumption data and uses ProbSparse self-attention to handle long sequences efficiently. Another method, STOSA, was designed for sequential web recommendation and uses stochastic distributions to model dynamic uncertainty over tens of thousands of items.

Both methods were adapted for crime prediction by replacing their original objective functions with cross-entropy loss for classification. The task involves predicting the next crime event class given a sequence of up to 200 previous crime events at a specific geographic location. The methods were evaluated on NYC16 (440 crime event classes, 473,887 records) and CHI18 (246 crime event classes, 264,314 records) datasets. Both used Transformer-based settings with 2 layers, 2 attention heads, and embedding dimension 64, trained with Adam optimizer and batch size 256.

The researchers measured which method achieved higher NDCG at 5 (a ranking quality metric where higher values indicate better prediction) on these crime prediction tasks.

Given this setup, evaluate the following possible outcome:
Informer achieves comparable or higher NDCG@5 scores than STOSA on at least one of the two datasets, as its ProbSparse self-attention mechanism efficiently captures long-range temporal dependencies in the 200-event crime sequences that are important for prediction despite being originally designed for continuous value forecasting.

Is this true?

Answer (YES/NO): NO